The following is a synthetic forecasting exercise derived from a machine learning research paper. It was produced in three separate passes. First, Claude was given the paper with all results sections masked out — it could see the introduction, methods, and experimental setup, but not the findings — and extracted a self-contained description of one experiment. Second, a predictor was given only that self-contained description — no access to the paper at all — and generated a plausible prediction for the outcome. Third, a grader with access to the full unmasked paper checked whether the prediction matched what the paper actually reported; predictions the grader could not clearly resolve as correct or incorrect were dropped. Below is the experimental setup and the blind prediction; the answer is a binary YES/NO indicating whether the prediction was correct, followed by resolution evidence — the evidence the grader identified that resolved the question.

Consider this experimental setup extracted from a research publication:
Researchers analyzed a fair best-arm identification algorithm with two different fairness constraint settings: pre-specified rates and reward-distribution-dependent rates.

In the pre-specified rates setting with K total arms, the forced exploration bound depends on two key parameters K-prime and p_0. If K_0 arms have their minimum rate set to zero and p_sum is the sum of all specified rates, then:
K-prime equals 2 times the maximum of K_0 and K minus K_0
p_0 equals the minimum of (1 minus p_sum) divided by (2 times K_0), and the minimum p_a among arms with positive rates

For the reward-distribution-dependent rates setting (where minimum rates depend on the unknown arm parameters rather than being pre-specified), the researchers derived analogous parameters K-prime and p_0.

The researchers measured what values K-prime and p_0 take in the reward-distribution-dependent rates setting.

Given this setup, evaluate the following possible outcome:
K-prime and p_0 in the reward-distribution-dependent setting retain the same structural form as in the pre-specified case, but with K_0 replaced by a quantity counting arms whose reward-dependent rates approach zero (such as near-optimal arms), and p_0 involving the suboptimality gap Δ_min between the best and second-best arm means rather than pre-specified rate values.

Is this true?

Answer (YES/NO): NO